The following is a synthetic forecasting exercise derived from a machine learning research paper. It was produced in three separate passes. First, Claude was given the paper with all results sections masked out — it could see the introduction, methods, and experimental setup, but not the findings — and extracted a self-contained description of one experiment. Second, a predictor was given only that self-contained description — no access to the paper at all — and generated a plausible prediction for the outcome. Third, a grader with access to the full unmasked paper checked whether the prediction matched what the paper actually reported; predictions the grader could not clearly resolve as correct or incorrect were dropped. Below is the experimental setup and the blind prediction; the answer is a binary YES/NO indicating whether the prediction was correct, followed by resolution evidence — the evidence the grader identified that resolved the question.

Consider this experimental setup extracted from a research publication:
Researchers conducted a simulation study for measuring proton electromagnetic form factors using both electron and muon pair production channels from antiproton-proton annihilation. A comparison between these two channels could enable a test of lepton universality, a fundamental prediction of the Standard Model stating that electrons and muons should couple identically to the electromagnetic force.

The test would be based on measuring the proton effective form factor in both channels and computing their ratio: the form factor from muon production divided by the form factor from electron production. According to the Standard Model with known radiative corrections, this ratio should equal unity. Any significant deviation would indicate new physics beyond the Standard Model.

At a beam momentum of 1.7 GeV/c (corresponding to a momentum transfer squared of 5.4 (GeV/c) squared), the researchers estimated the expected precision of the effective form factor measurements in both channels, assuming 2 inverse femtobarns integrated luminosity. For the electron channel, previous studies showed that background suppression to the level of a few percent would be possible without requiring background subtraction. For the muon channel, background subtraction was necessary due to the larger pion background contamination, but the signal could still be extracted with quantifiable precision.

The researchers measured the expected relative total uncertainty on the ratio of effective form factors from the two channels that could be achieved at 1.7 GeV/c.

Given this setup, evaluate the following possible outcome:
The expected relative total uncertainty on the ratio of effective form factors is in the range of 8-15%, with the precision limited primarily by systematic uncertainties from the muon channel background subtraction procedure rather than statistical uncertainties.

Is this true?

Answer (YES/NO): NO